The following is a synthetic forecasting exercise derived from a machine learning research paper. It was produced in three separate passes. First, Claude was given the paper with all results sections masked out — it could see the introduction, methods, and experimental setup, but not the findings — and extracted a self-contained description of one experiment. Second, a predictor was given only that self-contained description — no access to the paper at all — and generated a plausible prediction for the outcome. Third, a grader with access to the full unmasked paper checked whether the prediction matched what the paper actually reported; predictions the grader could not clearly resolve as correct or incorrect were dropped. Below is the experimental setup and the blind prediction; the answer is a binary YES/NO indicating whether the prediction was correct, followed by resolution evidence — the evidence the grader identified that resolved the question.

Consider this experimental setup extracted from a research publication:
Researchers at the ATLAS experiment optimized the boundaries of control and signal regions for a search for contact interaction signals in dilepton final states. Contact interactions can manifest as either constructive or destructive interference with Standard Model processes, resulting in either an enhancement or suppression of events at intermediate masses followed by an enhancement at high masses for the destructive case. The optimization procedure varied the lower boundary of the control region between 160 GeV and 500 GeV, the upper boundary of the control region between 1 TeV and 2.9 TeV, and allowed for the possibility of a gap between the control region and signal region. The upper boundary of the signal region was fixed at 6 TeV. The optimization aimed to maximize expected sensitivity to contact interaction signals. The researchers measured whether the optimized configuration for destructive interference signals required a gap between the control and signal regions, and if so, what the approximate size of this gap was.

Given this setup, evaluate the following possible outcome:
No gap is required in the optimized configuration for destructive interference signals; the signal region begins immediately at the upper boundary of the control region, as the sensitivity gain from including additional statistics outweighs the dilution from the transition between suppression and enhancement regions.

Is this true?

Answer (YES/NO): NO